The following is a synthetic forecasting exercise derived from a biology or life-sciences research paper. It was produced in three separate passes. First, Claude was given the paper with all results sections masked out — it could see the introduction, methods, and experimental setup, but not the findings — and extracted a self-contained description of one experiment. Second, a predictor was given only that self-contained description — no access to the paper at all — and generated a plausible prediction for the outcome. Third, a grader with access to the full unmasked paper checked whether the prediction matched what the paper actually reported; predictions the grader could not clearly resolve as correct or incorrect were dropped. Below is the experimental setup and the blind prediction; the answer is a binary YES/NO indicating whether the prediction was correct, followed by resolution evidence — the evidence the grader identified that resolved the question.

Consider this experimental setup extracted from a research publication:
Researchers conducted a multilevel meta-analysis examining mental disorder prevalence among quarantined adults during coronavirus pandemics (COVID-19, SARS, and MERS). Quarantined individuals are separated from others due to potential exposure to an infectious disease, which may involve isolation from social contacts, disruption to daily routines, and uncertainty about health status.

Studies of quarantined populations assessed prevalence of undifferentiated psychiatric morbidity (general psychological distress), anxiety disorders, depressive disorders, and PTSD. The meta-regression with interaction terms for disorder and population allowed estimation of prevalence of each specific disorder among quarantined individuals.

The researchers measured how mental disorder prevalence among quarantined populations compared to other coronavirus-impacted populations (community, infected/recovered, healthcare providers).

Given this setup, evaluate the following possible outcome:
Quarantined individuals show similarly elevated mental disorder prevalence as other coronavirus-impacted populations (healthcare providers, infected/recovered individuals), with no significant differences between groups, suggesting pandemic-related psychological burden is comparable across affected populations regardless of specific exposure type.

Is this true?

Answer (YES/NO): NO